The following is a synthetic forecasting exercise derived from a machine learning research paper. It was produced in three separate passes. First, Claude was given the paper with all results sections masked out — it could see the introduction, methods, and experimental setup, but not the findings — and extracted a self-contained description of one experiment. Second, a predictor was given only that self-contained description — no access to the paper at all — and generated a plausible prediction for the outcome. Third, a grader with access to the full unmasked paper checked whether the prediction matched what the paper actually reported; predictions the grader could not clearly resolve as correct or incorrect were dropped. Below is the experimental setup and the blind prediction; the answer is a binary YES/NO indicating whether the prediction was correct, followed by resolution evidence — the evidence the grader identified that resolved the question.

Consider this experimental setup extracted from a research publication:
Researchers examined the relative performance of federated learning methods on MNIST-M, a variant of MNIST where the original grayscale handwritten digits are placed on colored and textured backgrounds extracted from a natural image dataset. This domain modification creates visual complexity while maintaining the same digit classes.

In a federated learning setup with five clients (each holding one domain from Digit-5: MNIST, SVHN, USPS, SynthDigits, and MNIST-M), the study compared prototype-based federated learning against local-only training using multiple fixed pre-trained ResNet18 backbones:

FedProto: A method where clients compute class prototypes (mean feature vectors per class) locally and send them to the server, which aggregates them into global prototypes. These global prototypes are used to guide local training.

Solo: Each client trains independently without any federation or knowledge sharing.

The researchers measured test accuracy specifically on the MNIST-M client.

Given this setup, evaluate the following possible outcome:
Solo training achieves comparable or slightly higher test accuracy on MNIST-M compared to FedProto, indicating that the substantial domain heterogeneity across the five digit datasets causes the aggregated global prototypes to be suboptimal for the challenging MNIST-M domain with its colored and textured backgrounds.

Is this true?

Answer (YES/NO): NO